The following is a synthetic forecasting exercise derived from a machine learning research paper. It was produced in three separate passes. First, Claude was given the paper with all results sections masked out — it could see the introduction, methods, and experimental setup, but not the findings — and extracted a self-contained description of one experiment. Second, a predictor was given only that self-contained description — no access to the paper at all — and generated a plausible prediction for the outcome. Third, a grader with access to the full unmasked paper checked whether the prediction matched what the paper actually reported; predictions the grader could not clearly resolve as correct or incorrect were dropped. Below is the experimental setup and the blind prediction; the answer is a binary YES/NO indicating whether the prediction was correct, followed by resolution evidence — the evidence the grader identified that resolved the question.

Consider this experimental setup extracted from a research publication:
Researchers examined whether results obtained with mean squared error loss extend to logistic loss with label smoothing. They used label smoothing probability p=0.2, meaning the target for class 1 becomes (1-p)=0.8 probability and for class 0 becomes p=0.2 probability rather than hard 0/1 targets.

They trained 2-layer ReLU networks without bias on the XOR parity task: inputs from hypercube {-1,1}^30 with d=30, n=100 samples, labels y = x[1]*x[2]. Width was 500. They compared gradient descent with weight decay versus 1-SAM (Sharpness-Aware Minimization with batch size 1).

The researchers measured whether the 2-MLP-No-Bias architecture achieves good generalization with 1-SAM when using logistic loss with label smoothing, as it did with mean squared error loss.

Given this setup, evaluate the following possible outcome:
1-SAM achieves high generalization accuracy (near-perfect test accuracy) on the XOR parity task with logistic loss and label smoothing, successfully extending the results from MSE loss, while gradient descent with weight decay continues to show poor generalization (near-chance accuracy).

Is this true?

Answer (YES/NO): NO